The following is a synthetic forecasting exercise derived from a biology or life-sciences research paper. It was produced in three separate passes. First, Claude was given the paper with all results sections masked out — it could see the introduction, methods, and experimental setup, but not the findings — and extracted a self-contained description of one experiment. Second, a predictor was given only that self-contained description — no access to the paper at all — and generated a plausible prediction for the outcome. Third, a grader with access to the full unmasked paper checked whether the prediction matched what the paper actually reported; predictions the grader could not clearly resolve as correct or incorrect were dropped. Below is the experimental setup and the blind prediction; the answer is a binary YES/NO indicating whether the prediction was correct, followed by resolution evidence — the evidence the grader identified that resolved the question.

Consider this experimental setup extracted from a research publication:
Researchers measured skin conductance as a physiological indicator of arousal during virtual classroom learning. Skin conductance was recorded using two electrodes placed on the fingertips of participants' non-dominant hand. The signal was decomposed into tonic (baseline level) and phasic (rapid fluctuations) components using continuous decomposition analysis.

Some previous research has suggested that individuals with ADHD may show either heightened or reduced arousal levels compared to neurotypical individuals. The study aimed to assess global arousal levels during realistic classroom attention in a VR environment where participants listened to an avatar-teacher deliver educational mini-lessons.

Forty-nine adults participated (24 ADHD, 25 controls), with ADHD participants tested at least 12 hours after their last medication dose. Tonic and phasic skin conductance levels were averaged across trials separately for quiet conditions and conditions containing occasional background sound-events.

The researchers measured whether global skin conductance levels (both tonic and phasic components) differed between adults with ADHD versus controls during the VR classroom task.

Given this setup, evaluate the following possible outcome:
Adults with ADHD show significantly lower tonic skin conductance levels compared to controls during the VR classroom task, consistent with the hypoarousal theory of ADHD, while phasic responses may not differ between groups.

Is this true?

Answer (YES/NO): NO